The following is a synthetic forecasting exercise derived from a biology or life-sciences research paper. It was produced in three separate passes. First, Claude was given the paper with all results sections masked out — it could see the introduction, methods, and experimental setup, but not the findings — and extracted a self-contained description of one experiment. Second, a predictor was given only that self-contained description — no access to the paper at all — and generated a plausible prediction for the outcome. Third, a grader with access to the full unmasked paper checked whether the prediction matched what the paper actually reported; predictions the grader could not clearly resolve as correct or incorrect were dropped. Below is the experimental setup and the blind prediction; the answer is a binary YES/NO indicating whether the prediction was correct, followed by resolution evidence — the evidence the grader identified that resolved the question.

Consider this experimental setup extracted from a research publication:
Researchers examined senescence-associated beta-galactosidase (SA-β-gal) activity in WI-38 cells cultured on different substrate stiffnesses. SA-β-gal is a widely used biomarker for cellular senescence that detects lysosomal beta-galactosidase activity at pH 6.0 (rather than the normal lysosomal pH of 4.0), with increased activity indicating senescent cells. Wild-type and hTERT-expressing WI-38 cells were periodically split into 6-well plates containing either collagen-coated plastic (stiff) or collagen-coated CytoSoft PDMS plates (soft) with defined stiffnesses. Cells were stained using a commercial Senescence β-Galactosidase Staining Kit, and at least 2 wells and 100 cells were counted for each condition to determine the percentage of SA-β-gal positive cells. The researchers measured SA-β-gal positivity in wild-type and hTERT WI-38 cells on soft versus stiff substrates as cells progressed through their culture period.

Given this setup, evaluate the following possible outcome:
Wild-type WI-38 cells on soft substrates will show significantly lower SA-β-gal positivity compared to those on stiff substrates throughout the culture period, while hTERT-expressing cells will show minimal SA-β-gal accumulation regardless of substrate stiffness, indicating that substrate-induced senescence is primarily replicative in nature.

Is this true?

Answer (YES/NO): NO